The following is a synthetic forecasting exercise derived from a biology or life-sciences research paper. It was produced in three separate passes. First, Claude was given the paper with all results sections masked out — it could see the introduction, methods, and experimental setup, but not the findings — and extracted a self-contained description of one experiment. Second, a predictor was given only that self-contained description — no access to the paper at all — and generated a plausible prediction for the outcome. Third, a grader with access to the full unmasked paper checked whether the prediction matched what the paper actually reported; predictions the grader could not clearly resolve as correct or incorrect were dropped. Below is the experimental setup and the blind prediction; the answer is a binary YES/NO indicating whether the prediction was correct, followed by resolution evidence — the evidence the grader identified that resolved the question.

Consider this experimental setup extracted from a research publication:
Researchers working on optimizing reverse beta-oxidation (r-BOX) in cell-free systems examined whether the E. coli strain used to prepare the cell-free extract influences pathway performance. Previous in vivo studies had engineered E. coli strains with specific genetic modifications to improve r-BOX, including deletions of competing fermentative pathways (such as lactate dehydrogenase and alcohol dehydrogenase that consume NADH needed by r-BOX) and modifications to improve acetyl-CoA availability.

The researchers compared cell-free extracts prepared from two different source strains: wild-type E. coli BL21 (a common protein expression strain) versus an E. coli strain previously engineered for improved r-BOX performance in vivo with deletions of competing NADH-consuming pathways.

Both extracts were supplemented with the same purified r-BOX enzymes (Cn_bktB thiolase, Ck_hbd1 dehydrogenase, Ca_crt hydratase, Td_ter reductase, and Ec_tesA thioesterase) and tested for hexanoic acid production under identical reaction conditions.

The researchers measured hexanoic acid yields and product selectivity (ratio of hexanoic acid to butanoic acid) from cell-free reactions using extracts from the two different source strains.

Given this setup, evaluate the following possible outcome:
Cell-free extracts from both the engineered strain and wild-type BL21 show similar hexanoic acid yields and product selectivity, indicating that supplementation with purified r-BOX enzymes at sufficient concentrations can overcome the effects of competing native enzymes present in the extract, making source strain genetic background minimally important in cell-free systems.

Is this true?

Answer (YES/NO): NO